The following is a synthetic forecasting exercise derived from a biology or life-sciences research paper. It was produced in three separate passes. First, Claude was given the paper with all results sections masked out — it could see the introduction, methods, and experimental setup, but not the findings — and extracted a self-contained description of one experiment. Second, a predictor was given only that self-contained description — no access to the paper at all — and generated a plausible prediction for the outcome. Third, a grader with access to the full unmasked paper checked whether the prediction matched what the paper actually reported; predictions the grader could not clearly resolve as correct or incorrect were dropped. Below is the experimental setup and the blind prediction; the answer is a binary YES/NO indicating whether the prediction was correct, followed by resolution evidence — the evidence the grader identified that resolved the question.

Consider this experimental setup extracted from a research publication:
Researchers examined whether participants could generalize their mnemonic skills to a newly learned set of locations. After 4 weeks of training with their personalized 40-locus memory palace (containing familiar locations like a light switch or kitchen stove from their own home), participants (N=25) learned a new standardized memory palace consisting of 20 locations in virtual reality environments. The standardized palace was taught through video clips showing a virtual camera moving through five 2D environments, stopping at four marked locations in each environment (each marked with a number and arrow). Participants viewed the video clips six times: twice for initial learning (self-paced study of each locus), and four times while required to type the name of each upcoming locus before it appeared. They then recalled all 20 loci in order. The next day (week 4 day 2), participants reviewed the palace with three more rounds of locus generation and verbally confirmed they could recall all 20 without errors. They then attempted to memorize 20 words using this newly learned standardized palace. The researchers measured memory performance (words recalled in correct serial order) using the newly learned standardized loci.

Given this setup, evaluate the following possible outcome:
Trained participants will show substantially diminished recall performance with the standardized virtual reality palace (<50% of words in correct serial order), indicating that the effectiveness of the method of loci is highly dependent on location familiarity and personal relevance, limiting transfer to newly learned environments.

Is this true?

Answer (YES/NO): NO